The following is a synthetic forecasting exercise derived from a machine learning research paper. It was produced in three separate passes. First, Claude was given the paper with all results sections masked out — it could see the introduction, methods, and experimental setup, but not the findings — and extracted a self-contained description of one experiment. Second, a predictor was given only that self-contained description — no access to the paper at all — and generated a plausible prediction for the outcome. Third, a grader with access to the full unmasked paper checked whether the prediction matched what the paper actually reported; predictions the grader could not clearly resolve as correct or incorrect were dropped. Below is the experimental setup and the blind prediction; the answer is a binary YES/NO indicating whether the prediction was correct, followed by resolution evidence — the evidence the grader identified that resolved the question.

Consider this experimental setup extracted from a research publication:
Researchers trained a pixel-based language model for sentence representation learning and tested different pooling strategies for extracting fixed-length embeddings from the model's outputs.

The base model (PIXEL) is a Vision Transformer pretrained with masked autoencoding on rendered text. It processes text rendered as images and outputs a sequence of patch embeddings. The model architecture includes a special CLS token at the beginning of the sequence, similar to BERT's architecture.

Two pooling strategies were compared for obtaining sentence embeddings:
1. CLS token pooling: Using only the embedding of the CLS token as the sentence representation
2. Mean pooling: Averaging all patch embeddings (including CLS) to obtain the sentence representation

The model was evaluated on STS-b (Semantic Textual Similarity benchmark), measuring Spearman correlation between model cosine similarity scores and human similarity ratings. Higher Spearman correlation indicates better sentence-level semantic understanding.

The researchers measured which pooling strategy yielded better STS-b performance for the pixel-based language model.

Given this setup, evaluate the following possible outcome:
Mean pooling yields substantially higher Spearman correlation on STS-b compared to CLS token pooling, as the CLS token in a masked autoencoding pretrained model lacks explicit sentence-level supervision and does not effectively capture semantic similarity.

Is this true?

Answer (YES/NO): YES